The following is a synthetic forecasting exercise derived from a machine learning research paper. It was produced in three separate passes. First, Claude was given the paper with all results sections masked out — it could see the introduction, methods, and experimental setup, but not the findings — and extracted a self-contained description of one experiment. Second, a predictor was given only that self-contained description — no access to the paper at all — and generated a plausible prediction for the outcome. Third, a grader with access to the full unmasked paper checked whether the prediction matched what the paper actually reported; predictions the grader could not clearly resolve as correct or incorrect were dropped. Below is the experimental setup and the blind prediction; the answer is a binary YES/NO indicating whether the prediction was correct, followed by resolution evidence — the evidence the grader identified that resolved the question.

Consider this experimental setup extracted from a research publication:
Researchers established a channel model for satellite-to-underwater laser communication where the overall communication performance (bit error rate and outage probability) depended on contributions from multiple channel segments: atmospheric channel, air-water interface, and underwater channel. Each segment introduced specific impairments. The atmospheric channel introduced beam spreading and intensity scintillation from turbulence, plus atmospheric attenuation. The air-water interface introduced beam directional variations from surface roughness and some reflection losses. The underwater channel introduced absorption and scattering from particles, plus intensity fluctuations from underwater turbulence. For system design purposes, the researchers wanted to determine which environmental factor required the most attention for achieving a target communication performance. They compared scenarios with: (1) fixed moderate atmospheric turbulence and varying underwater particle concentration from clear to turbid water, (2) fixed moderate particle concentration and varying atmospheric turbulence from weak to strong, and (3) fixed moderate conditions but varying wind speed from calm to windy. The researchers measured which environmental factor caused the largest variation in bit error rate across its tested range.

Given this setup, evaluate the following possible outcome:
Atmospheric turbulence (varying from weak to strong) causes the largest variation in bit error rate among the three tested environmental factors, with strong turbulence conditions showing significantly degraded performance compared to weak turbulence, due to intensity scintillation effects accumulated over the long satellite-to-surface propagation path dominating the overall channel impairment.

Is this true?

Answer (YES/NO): NO